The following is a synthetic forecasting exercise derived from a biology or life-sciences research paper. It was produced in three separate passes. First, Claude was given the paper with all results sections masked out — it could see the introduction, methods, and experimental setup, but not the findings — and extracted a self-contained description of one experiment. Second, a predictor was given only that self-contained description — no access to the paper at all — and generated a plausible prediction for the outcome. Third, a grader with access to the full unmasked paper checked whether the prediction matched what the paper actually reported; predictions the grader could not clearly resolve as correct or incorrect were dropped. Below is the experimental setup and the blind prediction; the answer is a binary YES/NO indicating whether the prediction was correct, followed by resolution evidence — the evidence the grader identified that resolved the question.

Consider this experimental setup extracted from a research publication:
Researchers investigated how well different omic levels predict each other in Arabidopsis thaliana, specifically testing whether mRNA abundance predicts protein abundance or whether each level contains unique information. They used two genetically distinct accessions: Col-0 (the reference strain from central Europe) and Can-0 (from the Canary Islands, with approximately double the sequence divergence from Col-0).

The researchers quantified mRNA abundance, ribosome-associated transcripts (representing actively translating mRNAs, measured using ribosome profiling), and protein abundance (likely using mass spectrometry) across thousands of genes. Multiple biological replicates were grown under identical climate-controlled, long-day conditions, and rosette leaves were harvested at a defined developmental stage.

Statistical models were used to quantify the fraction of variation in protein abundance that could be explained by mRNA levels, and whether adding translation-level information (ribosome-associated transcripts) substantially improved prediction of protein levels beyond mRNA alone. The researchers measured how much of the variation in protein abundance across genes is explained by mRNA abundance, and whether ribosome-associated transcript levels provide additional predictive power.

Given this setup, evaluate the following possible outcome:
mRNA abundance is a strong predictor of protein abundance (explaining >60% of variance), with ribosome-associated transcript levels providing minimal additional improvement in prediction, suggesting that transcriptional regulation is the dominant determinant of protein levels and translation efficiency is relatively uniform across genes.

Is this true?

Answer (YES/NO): NO